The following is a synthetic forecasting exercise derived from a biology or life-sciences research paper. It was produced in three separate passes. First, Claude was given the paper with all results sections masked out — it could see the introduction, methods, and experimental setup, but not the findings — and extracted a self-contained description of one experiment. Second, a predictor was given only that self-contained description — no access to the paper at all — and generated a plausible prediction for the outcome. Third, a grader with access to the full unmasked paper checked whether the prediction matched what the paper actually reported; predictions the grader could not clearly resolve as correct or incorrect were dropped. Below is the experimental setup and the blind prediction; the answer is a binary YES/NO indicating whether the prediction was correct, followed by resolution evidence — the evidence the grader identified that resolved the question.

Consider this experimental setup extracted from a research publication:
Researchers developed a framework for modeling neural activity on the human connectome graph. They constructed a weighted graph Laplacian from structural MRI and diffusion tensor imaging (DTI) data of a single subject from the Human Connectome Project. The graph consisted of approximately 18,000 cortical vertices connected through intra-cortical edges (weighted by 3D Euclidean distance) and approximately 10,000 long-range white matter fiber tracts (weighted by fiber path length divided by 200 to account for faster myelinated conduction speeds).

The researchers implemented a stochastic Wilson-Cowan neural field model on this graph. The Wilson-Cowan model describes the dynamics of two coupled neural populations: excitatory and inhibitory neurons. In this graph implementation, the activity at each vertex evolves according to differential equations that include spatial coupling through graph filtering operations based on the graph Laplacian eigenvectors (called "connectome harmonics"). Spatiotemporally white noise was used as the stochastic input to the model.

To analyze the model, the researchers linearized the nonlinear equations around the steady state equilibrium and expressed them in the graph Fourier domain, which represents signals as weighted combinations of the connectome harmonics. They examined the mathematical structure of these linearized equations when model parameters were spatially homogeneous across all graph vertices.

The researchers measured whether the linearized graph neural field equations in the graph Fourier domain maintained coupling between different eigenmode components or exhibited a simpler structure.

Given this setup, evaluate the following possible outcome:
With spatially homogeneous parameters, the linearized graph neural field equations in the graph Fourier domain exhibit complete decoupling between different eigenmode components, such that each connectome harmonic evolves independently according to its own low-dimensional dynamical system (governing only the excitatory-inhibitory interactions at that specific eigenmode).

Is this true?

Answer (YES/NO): YES